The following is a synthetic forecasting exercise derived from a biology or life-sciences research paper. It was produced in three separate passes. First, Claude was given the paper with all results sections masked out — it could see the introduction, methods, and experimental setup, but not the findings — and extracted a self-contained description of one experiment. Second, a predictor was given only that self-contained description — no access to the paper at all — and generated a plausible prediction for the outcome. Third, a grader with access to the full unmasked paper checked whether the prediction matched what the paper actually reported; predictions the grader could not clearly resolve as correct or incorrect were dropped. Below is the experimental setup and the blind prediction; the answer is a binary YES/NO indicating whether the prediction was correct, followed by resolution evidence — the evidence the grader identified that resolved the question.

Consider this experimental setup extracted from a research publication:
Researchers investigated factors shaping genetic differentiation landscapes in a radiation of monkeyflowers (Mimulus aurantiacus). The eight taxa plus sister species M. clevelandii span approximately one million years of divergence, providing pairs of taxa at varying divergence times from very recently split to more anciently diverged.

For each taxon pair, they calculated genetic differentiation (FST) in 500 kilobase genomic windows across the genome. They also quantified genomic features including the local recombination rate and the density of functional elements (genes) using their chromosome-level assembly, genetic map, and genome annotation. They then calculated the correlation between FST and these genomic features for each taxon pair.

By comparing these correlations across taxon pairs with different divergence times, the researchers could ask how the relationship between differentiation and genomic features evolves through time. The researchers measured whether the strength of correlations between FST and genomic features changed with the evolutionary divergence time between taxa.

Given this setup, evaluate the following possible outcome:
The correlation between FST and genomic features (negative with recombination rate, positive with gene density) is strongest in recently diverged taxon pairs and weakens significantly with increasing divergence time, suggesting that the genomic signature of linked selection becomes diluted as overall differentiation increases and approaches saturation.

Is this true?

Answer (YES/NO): NO